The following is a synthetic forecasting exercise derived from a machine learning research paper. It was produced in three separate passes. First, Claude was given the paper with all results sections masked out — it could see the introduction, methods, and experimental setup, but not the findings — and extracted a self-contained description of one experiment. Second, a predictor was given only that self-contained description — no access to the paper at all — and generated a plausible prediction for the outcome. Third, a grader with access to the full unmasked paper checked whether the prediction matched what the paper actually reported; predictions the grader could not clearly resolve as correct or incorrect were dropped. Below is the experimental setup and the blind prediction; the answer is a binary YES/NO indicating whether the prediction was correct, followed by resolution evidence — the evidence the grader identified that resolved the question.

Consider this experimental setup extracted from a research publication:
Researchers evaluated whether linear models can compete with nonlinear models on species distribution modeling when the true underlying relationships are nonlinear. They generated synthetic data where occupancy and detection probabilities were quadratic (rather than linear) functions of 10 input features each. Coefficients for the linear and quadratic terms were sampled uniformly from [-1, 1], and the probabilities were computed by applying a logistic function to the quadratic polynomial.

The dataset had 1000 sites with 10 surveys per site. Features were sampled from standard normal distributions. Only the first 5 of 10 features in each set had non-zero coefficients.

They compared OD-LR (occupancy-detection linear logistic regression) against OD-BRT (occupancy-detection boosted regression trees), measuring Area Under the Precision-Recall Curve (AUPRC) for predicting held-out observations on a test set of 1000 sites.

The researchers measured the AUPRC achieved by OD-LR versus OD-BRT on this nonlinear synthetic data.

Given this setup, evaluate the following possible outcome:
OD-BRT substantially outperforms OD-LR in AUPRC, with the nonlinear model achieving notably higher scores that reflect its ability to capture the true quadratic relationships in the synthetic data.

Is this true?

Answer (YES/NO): YES